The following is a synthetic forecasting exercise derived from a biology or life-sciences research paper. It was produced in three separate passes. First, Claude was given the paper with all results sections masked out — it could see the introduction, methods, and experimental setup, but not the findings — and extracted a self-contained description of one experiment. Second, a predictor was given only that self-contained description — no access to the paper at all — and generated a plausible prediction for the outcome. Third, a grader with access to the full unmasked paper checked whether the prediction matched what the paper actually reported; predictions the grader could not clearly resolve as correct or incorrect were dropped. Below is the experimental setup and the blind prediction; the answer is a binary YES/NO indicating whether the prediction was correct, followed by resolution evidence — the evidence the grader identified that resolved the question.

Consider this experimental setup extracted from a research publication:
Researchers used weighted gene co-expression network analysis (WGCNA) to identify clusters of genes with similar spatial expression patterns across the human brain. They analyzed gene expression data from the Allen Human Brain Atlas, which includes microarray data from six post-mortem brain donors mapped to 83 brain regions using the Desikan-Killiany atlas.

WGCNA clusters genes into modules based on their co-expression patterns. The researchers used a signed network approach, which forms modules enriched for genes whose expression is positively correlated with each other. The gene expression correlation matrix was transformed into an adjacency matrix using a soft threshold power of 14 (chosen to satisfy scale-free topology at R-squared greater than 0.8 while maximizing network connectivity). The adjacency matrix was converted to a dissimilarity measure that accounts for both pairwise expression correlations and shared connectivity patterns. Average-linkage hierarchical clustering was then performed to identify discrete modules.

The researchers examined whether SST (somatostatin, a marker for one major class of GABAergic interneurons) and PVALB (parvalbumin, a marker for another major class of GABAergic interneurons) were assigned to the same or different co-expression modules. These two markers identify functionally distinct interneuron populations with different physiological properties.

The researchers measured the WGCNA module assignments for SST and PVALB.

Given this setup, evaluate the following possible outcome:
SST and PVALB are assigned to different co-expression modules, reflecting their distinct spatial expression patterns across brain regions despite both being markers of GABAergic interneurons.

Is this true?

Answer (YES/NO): YES